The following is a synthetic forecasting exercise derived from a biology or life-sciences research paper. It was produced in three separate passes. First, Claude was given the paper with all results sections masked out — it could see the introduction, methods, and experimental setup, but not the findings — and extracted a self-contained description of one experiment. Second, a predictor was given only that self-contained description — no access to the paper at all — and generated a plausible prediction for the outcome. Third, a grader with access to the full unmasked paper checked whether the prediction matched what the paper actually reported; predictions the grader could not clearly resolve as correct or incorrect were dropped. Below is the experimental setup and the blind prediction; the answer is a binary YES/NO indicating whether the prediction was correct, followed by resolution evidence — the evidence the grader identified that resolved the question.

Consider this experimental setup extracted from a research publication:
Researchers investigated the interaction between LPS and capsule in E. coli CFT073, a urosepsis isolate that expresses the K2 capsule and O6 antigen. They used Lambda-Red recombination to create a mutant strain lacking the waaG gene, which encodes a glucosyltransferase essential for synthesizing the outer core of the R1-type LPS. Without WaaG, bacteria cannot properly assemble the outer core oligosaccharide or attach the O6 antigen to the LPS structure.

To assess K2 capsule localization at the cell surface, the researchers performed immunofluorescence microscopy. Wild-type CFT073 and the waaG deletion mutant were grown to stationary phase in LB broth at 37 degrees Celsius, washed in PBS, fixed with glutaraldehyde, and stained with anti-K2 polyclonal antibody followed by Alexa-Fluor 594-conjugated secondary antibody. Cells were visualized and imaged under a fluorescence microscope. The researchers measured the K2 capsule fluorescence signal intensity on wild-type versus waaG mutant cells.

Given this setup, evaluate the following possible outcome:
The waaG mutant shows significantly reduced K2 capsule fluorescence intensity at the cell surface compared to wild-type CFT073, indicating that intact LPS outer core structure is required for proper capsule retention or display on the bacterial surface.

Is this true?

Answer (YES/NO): YES